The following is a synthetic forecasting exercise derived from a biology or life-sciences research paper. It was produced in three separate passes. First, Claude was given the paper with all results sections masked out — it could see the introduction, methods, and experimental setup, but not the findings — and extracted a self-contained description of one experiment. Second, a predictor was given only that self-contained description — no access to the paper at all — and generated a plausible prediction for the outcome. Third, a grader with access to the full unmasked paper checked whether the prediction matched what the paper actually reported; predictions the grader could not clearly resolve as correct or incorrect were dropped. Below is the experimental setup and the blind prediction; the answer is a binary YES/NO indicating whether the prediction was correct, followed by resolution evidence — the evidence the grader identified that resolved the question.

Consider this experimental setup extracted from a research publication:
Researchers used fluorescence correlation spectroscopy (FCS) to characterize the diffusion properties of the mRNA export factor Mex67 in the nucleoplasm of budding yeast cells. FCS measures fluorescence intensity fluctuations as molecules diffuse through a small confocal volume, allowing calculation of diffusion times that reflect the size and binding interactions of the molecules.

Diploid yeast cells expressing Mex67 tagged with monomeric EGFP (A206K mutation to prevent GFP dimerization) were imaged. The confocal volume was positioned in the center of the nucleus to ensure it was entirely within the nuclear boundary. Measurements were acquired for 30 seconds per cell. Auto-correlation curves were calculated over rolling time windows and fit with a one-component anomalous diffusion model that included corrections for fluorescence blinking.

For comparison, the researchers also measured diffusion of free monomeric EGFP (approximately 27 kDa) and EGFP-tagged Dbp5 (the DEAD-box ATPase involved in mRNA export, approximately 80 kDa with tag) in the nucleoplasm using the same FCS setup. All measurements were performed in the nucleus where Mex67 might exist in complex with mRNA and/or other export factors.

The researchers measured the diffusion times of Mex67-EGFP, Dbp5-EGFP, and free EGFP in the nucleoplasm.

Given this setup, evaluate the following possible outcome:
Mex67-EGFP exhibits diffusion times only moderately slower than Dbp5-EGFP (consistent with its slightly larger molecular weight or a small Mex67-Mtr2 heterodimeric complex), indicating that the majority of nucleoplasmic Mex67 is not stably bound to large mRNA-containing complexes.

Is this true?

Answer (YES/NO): YES